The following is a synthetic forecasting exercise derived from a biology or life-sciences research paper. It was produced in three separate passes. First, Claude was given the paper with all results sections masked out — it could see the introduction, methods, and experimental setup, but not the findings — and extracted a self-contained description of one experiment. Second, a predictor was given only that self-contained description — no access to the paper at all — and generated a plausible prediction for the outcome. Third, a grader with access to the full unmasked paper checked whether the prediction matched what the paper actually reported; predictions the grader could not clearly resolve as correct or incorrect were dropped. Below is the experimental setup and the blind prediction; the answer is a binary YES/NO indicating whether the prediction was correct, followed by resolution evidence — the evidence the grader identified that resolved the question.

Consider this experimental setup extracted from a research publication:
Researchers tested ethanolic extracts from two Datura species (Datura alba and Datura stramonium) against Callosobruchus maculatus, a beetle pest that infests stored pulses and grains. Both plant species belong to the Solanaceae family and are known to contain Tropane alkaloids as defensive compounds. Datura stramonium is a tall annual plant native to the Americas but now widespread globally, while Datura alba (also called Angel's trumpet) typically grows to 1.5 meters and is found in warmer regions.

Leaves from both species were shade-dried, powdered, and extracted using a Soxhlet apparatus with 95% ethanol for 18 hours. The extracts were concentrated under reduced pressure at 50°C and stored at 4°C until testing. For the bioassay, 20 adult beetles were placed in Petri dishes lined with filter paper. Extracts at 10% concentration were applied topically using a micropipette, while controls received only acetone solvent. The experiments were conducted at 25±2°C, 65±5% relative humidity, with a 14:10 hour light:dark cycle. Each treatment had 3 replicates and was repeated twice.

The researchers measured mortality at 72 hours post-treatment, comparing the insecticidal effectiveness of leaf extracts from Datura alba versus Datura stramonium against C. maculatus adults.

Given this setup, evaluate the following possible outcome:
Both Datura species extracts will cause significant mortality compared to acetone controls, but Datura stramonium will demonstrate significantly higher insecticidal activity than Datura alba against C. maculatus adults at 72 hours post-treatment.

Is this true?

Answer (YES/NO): YES